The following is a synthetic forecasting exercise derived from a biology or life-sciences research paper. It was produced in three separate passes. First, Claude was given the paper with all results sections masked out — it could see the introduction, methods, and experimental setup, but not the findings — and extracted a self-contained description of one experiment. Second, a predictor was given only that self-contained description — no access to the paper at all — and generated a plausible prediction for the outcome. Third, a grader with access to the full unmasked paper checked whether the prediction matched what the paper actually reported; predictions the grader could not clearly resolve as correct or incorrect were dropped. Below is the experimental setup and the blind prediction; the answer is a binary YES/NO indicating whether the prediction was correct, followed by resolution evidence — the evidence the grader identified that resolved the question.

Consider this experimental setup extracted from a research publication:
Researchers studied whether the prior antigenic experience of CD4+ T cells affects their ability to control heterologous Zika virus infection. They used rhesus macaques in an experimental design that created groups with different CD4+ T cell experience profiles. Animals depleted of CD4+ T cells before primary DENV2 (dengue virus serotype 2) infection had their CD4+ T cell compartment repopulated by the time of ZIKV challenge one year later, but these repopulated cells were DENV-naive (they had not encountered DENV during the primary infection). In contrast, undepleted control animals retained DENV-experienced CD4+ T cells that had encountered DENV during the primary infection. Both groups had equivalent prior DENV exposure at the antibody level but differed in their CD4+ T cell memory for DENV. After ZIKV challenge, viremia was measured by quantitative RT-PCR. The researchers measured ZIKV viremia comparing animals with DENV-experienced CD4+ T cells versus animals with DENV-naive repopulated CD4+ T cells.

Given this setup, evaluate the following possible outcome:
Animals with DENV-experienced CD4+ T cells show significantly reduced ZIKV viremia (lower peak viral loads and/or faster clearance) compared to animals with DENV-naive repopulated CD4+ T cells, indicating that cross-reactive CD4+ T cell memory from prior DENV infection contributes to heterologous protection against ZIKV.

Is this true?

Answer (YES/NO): NO